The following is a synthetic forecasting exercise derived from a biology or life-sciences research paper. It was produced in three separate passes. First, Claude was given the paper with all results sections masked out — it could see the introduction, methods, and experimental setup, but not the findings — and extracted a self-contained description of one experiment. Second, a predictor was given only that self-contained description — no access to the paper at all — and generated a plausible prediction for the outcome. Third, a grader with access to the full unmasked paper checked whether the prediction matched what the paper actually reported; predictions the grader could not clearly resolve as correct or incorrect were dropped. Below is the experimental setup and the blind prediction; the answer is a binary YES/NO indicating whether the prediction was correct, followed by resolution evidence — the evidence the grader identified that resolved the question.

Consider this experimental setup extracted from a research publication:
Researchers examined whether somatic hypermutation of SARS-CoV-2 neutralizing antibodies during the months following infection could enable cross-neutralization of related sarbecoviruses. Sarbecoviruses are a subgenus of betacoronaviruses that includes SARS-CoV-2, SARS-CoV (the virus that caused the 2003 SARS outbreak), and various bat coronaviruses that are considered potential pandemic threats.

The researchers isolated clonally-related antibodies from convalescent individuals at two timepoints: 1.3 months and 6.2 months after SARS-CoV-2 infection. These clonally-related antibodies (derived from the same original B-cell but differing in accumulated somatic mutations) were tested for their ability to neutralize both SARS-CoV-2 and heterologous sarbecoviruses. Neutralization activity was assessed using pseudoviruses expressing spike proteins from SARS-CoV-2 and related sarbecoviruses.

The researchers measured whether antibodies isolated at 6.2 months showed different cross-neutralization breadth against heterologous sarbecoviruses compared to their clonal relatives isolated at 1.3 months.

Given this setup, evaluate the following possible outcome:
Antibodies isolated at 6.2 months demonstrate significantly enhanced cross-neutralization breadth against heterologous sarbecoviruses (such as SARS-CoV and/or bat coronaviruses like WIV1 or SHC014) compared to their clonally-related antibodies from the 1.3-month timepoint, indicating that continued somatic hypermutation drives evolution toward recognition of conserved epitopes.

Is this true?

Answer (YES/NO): YES